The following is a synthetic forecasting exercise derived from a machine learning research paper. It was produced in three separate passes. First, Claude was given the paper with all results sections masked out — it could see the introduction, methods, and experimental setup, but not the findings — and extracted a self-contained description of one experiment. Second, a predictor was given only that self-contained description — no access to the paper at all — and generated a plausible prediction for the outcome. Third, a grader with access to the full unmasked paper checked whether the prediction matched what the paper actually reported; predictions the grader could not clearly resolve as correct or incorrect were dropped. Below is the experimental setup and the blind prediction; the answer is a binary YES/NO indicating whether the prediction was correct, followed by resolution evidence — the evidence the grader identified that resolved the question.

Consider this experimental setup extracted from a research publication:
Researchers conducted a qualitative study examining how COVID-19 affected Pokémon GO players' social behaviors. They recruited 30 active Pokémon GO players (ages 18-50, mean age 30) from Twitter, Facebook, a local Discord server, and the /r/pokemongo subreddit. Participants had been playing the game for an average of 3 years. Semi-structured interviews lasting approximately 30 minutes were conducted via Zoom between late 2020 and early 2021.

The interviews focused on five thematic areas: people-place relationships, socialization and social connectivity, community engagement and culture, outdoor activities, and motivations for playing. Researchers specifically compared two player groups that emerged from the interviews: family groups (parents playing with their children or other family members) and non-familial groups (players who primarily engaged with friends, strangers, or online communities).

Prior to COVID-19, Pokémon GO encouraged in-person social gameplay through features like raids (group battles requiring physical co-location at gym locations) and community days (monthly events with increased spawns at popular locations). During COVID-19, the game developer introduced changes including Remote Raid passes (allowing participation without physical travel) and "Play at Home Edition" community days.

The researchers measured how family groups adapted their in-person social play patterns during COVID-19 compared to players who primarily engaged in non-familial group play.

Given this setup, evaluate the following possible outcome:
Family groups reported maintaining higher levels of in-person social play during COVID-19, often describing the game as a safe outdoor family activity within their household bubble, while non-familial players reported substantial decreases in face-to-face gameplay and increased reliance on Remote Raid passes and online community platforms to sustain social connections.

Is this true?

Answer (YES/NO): YES